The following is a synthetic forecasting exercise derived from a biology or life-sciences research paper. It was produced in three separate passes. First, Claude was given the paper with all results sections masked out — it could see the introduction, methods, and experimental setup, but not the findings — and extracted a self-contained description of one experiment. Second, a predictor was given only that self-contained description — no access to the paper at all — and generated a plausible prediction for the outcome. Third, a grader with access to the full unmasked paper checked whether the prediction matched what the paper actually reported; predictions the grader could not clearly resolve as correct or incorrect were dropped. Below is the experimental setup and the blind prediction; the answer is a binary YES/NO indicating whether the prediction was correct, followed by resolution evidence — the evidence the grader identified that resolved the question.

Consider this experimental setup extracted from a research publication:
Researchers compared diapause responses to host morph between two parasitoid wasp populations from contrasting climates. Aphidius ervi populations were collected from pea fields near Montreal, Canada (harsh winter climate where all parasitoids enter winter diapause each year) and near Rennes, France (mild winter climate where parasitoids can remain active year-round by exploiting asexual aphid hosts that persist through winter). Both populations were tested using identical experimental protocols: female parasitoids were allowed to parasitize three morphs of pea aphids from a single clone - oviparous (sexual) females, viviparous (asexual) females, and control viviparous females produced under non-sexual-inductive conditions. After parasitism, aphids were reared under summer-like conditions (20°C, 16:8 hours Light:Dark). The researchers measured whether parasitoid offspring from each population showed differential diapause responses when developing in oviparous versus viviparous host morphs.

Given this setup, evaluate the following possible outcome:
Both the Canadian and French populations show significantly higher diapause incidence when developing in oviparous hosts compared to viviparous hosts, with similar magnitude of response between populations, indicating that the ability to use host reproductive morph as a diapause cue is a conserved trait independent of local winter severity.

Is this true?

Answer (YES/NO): NO